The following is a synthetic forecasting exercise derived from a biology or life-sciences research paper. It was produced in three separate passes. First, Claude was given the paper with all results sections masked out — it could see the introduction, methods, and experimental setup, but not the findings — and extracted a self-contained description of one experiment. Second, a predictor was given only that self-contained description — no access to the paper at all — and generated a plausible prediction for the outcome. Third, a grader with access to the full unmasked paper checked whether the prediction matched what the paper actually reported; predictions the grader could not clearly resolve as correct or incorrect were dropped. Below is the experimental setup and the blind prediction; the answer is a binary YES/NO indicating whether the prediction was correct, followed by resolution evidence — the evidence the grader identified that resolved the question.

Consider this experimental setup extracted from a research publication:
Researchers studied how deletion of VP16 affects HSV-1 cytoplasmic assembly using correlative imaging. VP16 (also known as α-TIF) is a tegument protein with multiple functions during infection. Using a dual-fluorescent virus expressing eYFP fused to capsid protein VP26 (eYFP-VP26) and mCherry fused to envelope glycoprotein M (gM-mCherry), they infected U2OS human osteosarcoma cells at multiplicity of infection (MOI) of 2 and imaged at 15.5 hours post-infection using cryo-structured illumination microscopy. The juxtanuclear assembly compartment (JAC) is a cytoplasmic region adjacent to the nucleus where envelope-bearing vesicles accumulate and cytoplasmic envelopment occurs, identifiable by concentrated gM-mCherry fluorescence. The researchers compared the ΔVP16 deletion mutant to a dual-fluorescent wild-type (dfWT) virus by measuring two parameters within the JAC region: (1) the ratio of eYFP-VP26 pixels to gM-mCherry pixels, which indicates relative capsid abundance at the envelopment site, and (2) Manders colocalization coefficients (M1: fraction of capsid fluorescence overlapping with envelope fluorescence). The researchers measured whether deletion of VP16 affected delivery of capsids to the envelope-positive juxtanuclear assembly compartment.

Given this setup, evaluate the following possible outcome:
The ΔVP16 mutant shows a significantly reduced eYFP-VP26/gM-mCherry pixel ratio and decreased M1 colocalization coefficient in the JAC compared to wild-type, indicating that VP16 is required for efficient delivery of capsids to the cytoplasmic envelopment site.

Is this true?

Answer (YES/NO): YES